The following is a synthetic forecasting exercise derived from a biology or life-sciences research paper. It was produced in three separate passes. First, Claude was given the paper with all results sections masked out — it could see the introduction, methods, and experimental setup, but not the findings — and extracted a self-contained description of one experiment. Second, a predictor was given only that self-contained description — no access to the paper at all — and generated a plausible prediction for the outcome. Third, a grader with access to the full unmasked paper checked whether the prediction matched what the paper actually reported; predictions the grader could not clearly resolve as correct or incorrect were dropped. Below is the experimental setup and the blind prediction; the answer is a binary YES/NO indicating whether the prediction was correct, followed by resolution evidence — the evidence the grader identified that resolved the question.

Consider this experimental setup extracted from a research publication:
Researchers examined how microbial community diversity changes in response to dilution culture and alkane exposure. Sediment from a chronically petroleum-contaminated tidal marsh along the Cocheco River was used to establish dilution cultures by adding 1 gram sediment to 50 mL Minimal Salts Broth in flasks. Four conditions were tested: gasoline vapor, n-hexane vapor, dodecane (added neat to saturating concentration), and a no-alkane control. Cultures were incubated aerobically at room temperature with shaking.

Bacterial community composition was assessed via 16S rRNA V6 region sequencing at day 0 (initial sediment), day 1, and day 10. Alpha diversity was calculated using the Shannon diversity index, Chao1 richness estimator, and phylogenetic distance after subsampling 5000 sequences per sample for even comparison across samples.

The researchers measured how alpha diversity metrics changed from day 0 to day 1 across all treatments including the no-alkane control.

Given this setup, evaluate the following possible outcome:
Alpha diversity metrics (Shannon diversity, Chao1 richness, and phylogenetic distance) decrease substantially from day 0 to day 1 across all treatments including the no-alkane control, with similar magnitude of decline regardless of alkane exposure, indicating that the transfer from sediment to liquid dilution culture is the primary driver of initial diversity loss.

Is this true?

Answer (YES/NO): NO